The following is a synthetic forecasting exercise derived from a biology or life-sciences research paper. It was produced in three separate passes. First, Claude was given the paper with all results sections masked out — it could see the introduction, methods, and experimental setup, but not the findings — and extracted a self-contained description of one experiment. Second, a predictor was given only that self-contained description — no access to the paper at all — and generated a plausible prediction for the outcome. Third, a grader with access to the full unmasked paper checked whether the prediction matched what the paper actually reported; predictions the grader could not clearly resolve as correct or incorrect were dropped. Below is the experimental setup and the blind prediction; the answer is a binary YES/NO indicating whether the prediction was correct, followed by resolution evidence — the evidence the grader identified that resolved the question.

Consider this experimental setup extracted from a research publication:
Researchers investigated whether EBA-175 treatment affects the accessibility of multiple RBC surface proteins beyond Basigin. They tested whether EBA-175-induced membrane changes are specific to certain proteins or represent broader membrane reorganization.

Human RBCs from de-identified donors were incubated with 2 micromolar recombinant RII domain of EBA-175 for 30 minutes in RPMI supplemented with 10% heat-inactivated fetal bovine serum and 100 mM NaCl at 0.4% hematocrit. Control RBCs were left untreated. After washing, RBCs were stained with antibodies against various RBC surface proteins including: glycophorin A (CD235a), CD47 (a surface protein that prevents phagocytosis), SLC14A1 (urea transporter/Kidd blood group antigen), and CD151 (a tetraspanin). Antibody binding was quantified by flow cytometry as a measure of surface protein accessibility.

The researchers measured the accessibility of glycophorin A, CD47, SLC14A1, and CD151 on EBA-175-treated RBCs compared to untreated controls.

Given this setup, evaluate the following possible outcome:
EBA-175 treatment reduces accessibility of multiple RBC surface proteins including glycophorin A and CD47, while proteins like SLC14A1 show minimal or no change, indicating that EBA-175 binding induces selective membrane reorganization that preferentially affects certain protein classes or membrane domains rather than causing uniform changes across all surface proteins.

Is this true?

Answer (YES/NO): NO